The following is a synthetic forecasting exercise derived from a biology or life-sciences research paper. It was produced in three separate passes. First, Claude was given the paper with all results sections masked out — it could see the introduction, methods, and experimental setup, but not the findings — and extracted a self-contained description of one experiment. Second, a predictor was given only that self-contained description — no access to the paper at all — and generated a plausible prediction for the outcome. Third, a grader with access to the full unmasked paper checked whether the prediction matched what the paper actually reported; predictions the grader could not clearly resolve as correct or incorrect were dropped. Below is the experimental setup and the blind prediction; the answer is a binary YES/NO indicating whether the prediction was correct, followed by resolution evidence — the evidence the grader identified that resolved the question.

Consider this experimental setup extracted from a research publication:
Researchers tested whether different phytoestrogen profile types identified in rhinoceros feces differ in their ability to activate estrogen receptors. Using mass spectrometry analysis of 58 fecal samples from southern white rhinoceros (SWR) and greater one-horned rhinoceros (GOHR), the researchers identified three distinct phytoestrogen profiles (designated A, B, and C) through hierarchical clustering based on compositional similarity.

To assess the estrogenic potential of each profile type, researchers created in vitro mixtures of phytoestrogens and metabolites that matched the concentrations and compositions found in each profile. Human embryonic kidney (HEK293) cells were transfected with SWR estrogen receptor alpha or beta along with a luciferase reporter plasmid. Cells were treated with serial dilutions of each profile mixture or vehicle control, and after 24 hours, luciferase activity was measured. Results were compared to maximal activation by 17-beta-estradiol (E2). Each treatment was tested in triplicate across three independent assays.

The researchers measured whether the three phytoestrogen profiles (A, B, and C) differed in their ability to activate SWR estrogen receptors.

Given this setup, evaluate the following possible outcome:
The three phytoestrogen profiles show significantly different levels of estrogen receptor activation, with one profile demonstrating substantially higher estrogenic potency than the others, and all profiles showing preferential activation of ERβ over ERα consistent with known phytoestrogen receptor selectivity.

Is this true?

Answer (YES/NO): NO